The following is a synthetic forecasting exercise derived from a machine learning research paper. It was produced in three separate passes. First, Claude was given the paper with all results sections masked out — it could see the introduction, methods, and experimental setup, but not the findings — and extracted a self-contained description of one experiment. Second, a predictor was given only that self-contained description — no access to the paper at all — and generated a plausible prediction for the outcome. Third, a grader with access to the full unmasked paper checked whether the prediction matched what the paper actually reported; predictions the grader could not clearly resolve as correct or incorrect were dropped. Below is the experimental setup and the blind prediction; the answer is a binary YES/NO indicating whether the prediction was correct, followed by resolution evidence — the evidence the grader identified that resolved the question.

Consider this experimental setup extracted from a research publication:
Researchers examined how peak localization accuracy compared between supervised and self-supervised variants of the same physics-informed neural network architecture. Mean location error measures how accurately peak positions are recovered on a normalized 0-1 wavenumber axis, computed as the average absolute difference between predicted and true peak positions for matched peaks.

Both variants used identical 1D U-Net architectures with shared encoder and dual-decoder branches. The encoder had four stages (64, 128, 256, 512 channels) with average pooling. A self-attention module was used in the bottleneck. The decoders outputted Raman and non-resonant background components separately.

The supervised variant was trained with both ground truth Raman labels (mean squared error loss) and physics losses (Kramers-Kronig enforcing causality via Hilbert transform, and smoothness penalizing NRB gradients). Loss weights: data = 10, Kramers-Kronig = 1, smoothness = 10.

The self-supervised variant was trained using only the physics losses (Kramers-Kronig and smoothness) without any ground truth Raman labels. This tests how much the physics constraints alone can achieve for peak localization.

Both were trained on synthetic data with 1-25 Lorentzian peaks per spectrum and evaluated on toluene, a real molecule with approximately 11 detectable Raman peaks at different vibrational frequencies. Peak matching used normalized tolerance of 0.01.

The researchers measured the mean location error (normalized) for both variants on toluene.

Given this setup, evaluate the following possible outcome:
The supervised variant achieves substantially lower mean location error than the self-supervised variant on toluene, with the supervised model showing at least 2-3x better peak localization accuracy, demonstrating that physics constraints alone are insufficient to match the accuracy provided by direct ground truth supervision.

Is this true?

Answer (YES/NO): YES